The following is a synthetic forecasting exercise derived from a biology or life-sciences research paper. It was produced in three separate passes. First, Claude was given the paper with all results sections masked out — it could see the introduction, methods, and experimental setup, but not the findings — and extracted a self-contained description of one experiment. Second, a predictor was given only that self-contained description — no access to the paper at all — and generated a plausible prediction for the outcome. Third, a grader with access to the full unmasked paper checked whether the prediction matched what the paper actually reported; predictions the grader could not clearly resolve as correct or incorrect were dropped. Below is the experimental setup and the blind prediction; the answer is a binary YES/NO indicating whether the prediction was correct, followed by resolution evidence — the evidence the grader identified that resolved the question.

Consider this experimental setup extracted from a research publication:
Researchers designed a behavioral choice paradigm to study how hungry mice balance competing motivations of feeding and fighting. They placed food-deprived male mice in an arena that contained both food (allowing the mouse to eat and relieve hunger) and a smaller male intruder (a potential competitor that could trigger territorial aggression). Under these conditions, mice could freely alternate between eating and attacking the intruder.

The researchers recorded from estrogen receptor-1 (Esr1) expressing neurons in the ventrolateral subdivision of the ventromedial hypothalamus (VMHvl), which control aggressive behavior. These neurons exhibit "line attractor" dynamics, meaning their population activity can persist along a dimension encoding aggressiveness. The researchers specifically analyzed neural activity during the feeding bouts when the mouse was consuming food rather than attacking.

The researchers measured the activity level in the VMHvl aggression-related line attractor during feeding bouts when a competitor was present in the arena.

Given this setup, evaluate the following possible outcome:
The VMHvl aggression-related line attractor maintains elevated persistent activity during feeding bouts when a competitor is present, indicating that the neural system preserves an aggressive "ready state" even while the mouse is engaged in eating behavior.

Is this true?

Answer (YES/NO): YES